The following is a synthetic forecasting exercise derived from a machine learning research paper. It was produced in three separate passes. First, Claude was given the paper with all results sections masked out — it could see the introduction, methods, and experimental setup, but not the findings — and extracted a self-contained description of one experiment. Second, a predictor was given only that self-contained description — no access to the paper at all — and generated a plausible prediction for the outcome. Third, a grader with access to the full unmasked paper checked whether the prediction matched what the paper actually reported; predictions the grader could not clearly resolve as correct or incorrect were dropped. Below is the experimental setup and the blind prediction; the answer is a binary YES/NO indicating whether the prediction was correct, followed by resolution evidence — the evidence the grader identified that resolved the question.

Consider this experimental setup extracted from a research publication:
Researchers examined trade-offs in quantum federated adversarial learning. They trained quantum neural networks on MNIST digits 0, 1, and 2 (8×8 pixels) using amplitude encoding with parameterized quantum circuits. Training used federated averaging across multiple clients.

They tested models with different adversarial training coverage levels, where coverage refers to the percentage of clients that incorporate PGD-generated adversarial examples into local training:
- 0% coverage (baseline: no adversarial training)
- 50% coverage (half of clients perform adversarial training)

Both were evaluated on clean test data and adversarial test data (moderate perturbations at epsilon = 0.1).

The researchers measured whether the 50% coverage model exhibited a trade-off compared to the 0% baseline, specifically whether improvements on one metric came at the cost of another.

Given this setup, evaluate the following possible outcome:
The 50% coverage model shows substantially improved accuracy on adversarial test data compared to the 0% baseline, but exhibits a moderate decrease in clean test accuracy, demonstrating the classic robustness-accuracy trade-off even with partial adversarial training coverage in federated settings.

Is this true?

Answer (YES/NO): NO